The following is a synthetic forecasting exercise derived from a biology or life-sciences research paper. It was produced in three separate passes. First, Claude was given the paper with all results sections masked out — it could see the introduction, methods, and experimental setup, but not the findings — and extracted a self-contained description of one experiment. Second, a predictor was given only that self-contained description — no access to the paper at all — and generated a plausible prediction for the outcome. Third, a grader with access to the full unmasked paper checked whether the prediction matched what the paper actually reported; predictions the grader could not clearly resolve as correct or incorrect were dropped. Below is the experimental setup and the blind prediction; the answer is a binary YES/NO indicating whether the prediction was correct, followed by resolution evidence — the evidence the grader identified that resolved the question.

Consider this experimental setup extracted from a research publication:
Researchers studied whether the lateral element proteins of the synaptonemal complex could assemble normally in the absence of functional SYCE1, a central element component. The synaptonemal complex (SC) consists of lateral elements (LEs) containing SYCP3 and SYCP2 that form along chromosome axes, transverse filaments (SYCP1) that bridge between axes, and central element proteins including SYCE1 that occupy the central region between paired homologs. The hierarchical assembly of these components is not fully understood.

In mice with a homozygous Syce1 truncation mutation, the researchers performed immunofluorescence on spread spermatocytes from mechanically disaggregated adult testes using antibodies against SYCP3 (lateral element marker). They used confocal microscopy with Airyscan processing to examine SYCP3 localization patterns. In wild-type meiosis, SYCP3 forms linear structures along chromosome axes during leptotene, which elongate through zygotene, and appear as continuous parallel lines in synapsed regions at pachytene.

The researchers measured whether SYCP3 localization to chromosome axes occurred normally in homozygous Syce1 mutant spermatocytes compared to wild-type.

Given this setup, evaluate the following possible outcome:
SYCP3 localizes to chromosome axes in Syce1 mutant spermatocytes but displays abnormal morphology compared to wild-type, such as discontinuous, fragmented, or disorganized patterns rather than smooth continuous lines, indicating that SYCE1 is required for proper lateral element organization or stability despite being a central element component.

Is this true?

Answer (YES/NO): NO